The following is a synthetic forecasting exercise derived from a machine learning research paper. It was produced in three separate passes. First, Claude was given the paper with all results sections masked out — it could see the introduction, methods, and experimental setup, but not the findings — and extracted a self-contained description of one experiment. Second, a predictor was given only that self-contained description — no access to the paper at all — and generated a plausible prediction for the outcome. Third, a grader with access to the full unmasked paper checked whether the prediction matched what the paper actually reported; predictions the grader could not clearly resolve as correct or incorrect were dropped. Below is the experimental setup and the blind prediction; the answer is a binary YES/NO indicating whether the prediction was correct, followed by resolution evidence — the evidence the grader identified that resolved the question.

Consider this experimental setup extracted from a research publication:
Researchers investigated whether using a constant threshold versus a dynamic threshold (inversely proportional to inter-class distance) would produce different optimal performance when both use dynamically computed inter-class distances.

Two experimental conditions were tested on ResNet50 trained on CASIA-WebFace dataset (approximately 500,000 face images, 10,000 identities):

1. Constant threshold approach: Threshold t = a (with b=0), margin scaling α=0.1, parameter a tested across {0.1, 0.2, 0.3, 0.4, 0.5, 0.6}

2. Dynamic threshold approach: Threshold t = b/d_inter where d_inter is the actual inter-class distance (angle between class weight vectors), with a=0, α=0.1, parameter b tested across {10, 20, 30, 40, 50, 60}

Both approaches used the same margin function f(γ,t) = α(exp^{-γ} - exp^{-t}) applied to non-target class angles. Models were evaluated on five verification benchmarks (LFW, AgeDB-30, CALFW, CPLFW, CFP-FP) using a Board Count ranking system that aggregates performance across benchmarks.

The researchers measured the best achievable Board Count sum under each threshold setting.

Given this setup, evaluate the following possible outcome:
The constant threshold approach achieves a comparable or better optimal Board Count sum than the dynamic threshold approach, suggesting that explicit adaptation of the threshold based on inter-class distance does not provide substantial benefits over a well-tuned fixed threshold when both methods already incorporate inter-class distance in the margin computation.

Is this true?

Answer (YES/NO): YES